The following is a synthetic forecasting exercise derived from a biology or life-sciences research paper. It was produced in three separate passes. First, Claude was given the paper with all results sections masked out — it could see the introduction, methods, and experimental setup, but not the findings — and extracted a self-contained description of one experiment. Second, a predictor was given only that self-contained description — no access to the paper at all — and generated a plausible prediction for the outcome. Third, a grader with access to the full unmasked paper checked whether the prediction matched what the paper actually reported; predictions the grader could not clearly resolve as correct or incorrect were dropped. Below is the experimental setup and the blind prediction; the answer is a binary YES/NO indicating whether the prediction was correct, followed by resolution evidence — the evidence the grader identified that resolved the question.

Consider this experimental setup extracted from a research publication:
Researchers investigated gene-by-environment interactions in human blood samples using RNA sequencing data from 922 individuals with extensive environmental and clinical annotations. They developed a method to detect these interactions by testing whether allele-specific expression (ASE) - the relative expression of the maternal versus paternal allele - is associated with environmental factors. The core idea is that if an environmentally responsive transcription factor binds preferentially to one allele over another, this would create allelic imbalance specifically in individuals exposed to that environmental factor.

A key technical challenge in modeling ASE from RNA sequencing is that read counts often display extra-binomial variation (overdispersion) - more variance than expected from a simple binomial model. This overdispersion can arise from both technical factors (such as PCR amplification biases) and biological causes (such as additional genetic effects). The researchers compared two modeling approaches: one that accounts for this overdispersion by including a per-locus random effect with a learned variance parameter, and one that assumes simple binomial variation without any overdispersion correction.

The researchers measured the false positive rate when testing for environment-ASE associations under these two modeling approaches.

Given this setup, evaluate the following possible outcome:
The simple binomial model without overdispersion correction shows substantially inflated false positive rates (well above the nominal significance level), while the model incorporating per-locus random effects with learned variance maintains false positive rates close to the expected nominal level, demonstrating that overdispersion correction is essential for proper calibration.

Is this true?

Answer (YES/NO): YES